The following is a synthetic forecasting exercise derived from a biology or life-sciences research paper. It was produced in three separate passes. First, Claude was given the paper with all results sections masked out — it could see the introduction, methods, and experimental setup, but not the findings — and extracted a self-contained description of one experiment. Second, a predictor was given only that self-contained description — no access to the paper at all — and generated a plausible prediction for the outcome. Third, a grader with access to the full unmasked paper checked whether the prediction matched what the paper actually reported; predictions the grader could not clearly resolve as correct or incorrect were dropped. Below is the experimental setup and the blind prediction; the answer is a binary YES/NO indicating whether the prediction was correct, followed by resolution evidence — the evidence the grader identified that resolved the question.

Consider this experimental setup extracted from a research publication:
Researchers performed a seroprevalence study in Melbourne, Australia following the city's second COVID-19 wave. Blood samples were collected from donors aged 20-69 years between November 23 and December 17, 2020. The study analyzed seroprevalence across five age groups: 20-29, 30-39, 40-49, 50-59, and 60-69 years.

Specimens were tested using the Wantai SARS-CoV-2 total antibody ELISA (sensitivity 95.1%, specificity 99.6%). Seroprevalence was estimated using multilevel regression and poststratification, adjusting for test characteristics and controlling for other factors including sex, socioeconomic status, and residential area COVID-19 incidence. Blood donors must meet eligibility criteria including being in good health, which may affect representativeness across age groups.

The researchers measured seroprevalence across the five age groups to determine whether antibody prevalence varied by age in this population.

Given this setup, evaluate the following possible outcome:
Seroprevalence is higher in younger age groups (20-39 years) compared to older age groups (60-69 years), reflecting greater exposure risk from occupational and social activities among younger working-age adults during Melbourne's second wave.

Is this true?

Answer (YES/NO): NO